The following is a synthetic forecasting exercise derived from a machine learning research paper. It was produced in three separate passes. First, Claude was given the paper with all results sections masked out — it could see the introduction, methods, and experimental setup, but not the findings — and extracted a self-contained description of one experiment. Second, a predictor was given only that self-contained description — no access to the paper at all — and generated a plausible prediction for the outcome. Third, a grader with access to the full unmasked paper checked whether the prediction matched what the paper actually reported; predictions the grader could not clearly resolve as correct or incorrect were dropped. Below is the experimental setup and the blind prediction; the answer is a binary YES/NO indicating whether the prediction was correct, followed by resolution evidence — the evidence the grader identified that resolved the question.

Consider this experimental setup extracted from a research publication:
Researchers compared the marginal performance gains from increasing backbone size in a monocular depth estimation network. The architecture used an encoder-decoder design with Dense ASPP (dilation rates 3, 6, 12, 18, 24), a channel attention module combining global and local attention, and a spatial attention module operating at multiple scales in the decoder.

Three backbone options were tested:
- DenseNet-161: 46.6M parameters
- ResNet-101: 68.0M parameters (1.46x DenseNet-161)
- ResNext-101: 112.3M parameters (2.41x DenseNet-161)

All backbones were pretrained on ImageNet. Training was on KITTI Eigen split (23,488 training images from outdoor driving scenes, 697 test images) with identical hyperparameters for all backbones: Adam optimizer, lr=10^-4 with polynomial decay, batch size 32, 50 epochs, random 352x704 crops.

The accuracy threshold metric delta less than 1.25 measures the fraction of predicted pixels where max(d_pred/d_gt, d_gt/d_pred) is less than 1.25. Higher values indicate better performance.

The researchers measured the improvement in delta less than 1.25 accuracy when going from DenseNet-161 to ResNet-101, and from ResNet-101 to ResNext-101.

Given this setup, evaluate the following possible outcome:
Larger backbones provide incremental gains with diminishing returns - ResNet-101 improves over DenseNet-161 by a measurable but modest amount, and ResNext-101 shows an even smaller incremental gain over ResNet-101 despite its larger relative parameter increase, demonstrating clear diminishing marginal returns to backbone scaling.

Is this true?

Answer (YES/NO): NO